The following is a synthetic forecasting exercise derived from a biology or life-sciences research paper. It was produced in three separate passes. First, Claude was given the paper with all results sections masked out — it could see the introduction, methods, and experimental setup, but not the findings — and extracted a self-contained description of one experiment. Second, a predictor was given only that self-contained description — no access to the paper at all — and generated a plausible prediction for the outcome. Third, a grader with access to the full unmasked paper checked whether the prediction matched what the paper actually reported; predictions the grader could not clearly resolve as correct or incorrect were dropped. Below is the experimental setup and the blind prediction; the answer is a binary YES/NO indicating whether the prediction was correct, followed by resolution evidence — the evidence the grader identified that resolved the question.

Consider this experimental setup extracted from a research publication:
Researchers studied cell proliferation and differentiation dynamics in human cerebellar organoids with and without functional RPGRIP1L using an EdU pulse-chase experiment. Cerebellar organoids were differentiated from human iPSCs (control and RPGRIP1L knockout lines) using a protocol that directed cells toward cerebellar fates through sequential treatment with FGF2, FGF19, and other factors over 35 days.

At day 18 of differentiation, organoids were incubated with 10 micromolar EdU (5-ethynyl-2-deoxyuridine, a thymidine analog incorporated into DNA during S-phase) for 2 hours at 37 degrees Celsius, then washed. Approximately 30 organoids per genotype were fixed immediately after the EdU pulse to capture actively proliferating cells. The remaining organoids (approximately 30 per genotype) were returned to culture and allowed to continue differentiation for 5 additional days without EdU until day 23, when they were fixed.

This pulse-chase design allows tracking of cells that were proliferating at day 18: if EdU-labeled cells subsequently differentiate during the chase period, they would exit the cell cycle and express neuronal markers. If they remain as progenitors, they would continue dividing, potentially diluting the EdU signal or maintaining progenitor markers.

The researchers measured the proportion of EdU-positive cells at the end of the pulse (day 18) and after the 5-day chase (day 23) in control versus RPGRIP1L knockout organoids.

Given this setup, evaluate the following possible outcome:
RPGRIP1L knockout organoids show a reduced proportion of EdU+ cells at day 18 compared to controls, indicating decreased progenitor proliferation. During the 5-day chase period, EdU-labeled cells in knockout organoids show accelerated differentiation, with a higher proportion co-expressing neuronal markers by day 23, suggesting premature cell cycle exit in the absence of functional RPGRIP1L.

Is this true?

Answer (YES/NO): NO